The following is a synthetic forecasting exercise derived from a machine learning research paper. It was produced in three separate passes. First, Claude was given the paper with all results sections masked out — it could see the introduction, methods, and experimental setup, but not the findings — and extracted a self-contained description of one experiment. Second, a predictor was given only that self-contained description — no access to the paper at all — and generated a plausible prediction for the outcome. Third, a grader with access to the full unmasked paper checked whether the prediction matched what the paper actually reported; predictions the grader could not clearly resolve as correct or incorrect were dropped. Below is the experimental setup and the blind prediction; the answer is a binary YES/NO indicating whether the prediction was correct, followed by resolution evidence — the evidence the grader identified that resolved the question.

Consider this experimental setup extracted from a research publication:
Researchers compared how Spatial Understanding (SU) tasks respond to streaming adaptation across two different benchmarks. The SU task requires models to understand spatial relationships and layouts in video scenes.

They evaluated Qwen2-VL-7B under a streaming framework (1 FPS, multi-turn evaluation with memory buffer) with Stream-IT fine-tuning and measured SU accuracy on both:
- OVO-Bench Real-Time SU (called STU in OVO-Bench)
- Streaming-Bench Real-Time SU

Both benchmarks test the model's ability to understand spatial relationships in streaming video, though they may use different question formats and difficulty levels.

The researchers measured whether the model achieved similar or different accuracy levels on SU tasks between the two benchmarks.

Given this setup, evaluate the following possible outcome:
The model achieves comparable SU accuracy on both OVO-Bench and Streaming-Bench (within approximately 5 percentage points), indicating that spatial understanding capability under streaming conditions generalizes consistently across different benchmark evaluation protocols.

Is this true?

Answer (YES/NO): NO